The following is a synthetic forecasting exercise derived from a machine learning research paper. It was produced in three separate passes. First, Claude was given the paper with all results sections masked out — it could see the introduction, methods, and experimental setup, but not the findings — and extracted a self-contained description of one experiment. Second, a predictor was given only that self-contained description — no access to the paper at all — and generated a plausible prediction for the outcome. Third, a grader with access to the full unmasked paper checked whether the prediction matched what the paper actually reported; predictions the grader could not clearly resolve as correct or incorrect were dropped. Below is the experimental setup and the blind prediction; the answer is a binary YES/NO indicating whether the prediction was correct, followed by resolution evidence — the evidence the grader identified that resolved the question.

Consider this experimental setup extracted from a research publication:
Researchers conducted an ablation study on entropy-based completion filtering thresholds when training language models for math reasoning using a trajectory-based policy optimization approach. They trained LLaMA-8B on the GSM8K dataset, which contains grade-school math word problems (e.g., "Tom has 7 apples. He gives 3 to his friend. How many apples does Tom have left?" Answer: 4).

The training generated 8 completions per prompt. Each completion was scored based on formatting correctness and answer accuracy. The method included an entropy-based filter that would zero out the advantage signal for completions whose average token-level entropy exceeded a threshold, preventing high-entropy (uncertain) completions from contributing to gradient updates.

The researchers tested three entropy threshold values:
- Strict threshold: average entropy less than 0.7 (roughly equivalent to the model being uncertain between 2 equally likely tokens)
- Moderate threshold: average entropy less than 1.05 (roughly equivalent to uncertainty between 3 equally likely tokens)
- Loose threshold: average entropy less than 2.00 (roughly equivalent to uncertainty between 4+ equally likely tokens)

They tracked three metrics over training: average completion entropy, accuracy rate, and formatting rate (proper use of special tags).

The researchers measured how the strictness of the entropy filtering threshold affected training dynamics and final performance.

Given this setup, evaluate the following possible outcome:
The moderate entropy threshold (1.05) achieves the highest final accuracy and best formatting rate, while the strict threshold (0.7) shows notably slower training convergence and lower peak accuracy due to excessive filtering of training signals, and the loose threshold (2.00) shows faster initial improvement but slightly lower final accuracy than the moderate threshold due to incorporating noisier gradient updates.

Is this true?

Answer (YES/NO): NO